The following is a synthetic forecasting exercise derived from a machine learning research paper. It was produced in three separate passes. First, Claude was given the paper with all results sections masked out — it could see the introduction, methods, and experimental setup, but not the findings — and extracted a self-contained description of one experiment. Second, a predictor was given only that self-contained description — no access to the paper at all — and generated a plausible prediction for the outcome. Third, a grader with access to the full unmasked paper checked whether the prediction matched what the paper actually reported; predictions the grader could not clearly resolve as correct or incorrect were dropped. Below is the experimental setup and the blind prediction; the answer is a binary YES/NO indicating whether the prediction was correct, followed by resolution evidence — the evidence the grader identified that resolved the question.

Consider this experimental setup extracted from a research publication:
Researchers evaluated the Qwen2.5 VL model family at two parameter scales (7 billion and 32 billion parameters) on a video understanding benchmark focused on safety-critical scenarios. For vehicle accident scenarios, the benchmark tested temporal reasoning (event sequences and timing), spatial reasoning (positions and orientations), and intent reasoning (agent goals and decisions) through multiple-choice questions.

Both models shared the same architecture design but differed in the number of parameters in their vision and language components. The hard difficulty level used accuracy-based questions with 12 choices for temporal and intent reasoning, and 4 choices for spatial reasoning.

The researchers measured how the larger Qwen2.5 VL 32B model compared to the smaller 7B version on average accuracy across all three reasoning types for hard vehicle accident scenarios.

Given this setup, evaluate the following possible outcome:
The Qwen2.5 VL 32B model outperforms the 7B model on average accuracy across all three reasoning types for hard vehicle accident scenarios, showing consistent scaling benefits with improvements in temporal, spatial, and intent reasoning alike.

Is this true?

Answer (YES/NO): NO